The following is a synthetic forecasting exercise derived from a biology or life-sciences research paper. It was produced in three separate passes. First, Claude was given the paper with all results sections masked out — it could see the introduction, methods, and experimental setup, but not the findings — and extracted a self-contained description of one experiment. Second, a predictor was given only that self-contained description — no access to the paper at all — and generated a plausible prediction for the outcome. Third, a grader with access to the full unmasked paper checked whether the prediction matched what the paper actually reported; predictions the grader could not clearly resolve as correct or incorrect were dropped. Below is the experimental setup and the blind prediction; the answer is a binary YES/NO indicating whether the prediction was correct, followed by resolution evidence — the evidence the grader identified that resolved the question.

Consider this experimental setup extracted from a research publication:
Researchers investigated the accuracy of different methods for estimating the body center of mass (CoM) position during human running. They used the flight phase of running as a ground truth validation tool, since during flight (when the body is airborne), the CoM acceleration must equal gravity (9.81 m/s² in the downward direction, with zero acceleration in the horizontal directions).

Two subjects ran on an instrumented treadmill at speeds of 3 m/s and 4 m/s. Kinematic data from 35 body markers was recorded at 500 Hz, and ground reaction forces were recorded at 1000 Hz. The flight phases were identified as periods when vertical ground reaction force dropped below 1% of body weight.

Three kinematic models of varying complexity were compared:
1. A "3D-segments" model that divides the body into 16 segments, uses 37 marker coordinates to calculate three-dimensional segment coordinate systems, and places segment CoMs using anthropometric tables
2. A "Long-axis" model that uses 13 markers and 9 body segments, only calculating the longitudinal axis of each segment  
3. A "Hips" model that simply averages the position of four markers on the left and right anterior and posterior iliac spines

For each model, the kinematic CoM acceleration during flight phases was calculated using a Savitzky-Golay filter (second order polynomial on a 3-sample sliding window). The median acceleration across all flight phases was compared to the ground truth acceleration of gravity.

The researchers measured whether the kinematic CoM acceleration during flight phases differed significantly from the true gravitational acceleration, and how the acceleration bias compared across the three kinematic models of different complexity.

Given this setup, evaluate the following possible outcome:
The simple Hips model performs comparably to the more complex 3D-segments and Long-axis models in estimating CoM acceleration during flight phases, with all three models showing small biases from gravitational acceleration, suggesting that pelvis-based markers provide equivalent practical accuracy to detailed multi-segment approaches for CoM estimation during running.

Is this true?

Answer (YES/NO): NO